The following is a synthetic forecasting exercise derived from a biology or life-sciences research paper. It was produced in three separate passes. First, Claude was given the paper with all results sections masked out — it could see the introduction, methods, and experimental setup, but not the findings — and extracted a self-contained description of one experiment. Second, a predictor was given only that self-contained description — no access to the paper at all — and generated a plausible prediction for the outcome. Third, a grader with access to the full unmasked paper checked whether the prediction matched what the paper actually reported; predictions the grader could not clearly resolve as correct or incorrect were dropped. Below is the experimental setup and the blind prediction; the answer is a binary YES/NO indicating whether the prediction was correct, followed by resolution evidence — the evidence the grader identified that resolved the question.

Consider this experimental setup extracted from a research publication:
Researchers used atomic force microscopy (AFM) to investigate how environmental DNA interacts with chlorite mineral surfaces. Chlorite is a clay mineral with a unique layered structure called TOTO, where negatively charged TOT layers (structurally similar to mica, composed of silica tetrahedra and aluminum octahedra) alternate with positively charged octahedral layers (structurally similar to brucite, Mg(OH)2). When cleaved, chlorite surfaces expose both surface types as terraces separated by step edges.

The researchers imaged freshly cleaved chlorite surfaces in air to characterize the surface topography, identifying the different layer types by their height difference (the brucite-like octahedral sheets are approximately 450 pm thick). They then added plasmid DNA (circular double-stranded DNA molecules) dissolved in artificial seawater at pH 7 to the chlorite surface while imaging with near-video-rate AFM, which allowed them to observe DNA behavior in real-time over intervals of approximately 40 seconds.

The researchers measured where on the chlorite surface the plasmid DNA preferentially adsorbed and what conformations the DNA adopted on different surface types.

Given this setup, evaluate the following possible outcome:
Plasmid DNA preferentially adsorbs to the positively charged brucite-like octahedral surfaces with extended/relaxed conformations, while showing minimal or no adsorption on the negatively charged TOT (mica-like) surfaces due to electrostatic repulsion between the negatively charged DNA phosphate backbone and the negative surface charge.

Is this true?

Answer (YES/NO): NO